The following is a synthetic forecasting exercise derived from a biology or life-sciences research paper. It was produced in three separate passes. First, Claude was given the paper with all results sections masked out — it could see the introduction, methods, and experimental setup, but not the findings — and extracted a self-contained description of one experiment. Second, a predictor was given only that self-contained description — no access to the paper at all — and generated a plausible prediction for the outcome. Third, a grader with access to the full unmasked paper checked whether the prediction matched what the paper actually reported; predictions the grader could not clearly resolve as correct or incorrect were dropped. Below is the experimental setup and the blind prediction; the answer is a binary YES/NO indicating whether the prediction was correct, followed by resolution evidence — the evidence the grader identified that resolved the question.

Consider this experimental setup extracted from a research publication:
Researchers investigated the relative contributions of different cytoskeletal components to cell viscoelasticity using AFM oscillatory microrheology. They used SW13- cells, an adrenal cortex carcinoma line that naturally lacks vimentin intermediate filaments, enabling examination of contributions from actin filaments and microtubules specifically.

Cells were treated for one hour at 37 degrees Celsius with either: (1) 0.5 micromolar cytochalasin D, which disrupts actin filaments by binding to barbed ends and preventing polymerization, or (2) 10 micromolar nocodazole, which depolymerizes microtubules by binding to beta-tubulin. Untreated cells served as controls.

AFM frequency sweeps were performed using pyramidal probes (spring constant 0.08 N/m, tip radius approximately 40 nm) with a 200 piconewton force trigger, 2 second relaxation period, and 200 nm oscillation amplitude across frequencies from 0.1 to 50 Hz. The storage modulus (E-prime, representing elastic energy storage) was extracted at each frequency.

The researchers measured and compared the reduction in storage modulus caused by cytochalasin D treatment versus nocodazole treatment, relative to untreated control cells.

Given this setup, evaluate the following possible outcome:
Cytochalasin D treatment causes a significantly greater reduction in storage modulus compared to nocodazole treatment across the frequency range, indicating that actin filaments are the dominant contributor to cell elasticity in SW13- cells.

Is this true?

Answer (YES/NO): NO